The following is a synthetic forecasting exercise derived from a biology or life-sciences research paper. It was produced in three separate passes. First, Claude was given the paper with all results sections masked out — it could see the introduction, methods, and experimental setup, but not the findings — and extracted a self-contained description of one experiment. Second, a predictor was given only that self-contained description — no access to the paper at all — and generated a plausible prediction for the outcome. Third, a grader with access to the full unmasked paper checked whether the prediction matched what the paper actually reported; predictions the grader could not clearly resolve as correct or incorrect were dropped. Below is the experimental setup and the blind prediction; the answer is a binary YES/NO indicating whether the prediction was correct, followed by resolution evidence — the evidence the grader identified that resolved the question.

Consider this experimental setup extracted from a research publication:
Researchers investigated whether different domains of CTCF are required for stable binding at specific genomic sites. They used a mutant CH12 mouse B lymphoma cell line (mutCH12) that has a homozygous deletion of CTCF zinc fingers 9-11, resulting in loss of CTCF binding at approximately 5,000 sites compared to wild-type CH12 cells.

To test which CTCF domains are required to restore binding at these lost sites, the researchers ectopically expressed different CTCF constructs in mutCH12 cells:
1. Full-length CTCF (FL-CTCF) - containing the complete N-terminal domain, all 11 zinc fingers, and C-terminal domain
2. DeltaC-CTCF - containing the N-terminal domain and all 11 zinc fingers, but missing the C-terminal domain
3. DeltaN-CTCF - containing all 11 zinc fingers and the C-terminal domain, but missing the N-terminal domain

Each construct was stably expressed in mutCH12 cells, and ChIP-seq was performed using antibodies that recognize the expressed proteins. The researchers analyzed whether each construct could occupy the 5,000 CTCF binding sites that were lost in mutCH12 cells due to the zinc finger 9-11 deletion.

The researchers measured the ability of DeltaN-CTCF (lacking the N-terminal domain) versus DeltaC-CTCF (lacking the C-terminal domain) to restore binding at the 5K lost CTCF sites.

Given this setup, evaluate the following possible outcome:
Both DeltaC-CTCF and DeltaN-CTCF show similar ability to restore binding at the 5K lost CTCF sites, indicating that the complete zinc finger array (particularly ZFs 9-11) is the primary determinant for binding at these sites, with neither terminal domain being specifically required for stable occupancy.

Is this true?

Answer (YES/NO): NO